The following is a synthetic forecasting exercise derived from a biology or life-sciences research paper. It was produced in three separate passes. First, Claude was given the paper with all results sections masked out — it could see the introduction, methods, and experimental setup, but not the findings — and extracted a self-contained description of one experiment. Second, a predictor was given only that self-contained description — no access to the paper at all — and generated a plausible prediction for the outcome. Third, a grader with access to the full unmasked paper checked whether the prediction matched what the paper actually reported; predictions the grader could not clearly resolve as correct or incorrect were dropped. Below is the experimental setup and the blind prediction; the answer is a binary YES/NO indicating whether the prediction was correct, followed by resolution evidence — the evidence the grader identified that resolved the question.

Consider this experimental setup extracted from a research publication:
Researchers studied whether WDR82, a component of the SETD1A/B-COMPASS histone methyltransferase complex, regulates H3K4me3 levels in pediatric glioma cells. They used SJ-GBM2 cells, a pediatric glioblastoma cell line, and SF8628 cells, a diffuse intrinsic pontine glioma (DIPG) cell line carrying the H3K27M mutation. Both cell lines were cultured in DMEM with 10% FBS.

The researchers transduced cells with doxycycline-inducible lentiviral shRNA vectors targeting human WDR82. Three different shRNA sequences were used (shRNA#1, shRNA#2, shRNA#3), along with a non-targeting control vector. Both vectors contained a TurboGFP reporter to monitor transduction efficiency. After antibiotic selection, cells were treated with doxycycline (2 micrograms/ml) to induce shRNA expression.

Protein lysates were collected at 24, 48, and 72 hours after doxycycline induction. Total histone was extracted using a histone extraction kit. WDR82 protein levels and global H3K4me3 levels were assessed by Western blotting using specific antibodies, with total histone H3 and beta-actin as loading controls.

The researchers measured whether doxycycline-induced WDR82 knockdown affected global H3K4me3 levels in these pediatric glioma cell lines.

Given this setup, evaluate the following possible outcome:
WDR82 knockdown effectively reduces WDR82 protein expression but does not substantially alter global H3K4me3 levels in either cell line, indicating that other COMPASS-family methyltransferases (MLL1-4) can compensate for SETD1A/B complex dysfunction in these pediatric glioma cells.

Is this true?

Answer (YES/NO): NO